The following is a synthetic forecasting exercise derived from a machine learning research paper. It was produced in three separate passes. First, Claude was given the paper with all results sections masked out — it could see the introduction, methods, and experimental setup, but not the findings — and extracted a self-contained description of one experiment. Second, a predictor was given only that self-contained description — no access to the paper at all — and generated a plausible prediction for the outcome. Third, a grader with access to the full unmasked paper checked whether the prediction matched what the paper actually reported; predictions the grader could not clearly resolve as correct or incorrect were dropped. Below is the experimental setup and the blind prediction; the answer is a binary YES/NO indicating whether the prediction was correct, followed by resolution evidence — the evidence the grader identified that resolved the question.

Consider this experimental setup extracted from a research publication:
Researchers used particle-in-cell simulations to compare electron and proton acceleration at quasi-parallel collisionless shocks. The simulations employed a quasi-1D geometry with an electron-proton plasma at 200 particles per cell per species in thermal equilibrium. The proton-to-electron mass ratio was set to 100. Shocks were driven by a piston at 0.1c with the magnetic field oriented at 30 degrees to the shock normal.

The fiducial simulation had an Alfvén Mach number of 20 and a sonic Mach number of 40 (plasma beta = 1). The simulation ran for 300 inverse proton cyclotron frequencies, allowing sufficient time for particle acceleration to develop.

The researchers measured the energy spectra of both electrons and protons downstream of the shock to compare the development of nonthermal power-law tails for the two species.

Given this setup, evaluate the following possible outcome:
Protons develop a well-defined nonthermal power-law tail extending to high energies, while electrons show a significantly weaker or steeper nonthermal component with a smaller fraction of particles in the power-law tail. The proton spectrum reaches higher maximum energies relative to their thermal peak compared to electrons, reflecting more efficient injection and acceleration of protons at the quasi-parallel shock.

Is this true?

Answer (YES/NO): NO